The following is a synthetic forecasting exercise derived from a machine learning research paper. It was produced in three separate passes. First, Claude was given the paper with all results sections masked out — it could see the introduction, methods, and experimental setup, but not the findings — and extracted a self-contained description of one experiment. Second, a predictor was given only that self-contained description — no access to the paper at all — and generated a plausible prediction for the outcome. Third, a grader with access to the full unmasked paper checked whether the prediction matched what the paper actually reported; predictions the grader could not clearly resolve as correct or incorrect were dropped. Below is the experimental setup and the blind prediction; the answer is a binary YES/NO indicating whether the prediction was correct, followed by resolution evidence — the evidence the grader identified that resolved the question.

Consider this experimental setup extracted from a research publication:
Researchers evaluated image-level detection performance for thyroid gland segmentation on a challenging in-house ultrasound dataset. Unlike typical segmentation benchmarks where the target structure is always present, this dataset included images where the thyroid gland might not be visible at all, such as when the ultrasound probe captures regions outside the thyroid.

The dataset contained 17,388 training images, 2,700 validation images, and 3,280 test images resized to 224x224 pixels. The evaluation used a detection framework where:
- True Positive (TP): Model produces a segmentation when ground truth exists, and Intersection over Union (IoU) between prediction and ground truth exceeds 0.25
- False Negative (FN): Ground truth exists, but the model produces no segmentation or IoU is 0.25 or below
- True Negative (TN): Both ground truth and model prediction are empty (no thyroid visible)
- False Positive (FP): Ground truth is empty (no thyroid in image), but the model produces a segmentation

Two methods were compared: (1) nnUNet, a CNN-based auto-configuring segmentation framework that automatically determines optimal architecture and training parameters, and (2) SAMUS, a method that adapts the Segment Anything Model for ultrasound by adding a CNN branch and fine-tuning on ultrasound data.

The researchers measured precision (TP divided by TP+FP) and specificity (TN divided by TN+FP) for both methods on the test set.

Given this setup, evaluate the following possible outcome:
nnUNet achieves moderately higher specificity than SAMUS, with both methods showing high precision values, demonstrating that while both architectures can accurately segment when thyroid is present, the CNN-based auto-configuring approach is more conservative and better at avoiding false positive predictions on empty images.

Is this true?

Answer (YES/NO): NO